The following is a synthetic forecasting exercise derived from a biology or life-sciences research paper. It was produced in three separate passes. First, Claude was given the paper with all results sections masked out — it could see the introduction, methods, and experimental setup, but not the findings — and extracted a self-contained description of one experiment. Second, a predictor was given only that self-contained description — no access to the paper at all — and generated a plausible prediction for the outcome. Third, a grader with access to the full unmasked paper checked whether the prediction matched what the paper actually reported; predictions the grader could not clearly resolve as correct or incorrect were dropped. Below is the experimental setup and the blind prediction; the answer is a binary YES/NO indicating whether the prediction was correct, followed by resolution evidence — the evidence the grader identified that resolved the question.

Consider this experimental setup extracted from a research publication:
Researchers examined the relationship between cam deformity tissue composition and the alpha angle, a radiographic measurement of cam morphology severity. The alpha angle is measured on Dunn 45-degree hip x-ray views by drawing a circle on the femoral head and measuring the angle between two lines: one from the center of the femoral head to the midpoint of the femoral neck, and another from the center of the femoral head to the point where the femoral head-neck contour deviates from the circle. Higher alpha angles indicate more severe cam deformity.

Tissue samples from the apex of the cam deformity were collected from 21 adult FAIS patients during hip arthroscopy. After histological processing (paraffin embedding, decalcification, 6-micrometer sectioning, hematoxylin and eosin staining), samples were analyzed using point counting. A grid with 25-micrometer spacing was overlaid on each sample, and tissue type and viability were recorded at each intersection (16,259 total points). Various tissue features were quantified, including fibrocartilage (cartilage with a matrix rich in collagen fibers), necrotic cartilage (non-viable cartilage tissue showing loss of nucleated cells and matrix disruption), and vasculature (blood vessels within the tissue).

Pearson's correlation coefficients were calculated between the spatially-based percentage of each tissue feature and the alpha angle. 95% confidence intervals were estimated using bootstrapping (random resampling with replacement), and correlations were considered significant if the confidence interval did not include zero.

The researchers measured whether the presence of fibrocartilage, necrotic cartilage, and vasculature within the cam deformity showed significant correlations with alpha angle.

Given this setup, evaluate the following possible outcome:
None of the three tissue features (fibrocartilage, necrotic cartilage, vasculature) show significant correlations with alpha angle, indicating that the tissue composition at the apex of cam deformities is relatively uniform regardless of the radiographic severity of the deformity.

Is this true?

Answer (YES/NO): NO